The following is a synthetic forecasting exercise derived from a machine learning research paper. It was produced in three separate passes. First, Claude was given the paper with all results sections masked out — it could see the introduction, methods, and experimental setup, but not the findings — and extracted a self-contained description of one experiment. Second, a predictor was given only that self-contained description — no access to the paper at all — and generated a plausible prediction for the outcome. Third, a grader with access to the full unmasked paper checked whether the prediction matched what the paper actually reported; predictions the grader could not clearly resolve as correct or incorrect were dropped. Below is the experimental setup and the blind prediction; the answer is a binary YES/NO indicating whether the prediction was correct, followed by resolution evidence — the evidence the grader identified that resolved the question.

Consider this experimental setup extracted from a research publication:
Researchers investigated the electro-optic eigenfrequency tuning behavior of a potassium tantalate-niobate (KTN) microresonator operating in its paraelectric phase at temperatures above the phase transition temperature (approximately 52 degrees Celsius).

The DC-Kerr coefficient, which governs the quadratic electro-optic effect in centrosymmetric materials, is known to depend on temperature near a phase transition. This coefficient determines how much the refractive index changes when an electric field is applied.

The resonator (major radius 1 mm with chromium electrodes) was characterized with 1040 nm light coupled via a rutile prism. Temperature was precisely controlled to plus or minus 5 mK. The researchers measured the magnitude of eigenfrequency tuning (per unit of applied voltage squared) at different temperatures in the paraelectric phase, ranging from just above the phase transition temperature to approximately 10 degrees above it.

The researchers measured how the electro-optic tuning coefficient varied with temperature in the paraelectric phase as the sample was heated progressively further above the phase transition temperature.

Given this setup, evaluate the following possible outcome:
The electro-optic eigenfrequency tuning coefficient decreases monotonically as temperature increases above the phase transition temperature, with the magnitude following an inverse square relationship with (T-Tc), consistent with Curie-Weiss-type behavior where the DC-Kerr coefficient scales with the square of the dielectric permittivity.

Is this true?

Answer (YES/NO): YES